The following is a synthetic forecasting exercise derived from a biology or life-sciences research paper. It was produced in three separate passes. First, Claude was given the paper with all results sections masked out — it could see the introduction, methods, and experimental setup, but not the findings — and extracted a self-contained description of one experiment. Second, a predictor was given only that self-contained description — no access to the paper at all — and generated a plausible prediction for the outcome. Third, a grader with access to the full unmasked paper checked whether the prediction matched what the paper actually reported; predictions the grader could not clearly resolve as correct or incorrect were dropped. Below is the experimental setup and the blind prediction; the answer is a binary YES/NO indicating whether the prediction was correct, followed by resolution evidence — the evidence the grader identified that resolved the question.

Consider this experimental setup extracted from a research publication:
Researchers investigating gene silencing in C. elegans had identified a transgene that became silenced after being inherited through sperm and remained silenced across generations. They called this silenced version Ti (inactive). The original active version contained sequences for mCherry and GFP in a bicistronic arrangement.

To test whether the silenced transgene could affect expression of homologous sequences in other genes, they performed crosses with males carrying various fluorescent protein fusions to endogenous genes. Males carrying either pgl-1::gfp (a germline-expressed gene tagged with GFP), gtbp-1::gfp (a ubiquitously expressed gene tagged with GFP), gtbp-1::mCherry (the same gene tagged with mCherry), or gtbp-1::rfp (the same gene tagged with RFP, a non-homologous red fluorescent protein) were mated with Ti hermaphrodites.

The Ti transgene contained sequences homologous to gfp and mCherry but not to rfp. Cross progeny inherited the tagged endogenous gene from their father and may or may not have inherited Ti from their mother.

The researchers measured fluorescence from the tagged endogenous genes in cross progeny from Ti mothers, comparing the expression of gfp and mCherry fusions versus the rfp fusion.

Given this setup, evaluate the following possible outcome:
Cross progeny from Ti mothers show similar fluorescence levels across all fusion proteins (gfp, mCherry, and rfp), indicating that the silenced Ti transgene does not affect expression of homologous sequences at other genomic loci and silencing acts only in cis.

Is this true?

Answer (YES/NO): NO